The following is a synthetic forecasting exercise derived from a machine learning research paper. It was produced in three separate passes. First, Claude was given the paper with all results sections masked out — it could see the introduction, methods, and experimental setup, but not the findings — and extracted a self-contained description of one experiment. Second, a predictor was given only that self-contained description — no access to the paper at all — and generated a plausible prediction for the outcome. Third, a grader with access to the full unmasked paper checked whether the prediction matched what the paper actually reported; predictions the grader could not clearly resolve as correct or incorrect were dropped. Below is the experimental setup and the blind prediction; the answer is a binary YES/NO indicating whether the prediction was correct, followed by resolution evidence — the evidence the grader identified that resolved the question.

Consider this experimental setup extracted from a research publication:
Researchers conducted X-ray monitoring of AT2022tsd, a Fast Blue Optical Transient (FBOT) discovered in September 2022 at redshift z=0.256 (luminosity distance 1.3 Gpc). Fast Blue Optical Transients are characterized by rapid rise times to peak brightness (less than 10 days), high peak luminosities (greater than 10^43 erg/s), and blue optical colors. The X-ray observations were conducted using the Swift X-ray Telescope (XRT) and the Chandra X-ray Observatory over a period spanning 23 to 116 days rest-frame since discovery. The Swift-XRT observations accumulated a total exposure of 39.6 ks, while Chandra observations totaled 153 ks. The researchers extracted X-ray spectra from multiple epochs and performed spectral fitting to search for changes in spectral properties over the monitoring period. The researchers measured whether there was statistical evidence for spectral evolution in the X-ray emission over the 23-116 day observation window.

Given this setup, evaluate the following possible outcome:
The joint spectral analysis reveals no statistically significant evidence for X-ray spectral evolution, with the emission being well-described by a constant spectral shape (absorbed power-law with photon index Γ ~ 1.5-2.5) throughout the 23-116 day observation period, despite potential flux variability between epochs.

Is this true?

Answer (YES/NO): YES